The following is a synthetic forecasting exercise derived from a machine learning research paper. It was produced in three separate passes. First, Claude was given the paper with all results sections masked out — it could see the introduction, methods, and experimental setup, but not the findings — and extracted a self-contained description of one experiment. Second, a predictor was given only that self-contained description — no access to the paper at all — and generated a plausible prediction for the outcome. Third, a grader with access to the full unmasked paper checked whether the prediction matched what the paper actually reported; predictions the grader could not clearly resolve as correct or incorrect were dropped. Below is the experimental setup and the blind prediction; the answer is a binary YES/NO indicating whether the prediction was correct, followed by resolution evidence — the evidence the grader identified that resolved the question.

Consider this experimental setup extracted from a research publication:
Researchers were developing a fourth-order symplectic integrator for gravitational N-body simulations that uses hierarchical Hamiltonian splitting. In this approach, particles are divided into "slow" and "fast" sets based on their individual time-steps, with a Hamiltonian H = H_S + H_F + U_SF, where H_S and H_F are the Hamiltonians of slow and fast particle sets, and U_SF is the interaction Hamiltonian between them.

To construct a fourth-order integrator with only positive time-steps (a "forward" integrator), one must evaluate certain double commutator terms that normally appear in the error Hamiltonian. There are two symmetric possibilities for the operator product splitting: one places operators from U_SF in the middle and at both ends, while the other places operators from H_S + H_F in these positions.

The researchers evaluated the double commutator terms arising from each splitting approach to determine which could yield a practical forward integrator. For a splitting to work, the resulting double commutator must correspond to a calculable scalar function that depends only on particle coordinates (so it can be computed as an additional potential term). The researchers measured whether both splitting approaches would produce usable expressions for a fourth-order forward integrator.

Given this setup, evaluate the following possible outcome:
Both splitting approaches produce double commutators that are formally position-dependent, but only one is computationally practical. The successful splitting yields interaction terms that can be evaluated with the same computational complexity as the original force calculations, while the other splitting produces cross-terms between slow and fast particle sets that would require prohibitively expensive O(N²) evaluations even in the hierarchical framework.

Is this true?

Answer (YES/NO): NO